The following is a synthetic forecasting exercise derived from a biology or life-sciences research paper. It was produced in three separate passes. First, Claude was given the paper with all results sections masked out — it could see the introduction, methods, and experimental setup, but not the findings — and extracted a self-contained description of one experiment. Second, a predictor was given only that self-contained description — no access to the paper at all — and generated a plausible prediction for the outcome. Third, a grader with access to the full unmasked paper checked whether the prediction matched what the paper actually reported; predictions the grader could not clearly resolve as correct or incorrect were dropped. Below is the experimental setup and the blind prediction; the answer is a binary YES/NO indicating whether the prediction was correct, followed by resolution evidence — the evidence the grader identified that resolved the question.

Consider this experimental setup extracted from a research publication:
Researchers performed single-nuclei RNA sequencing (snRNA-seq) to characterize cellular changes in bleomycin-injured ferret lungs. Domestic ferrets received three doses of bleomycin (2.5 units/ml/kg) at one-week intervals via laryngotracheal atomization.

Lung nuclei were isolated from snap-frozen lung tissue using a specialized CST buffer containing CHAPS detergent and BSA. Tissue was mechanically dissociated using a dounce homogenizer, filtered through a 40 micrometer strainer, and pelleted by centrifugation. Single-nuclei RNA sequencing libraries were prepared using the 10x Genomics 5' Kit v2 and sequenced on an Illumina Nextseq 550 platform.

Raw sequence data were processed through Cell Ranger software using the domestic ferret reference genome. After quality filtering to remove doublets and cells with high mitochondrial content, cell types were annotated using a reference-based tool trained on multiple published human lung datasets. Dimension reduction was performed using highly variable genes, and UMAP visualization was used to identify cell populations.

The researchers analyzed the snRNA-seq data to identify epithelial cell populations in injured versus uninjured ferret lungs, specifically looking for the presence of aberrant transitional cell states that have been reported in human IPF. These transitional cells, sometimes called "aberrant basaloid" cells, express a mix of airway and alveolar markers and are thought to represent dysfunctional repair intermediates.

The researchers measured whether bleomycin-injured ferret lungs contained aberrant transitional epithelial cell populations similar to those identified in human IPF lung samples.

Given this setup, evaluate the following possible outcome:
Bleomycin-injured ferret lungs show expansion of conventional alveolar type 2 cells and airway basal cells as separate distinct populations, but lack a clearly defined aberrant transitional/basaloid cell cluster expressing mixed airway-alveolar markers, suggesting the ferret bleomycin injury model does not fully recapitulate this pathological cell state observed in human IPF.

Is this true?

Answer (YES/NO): NO